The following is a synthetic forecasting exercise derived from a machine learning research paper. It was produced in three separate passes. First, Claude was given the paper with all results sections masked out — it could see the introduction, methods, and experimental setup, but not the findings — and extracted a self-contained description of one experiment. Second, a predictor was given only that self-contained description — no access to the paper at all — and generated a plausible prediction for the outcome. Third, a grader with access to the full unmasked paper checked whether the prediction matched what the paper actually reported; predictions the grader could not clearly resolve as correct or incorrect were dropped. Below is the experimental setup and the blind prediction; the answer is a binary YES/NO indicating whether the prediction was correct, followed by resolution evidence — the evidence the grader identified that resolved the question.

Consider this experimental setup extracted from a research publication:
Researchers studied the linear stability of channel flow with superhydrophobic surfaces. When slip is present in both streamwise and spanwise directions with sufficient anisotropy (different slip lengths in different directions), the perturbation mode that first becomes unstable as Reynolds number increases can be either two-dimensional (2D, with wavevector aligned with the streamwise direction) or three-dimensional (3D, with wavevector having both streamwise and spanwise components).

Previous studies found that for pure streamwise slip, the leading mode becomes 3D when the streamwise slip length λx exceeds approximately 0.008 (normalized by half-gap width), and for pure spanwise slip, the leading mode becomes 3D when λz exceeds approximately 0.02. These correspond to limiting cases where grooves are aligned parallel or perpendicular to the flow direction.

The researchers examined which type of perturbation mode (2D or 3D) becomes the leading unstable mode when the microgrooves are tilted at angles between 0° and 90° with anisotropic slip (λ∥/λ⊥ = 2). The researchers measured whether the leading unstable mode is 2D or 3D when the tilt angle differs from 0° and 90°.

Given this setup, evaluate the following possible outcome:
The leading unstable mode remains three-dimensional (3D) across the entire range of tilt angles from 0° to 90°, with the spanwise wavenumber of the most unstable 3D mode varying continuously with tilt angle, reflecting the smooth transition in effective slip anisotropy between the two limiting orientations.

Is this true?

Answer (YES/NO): NO